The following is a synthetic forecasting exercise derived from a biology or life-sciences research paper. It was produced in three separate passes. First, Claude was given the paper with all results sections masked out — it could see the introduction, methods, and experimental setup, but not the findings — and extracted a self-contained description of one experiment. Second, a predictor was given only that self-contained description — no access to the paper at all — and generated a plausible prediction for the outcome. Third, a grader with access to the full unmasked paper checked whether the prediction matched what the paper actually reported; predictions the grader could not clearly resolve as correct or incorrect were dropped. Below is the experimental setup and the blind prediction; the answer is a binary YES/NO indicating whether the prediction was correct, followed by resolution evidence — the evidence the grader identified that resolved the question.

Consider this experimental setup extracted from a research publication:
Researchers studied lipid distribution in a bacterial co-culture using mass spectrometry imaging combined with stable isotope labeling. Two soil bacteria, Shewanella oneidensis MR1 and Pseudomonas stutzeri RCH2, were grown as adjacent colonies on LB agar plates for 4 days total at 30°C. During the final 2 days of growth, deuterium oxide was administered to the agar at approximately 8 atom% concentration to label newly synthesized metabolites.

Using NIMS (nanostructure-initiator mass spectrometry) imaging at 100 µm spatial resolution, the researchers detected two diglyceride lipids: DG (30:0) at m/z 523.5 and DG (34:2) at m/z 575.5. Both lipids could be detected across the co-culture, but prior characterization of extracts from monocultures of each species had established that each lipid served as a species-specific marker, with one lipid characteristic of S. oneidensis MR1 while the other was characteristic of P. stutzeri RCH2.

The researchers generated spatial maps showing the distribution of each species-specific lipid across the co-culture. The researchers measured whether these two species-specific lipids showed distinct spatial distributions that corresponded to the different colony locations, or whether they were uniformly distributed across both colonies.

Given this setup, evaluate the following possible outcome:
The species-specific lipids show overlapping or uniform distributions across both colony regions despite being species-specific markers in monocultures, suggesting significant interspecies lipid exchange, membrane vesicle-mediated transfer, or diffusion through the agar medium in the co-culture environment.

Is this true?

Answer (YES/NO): NO